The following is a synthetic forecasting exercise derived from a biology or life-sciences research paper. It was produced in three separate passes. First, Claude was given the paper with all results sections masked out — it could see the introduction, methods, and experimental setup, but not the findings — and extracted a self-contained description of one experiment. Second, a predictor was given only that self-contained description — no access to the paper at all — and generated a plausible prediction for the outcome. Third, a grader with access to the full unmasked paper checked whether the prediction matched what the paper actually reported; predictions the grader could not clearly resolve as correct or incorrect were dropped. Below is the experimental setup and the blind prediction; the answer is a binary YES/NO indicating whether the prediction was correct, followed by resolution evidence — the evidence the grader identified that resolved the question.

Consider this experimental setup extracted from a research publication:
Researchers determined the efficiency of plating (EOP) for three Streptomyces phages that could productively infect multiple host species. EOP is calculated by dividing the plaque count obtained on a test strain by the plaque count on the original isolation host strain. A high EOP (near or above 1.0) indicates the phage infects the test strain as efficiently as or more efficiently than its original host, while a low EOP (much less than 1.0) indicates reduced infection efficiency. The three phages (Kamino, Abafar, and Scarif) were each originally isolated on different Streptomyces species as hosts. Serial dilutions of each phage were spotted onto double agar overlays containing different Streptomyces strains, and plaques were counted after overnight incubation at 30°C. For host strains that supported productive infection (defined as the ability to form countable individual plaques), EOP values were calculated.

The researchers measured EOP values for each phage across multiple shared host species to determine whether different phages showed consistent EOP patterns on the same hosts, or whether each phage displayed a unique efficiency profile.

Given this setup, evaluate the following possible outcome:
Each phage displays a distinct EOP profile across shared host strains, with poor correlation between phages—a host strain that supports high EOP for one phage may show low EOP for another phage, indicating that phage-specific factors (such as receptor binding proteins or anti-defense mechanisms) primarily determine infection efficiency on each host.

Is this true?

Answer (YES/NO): YES